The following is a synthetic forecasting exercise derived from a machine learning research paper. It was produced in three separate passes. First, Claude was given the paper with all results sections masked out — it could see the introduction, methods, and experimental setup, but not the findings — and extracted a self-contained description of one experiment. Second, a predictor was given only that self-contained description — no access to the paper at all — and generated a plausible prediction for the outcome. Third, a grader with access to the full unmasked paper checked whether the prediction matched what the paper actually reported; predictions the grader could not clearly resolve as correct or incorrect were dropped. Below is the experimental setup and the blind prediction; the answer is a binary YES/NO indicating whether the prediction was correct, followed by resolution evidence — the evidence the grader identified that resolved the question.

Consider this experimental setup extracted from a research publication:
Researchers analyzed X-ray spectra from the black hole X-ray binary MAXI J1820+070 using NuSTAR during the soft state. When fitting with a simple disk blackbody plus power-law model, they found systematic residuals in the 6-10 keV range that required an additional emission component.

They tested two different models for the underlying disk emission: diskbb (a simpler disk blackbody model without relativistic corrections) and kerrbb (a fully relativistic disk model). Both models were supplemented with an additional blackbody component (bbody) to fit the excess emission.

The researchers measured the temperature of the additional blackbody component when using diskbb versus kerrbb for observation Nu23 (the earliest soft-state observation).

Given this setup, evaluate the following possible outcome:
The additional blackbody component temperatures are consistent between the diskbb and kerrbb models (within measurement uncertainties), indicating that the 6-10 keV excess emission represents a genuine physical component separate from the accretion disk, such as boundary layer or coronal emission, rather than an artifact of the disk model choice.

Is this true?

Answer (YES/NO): NO